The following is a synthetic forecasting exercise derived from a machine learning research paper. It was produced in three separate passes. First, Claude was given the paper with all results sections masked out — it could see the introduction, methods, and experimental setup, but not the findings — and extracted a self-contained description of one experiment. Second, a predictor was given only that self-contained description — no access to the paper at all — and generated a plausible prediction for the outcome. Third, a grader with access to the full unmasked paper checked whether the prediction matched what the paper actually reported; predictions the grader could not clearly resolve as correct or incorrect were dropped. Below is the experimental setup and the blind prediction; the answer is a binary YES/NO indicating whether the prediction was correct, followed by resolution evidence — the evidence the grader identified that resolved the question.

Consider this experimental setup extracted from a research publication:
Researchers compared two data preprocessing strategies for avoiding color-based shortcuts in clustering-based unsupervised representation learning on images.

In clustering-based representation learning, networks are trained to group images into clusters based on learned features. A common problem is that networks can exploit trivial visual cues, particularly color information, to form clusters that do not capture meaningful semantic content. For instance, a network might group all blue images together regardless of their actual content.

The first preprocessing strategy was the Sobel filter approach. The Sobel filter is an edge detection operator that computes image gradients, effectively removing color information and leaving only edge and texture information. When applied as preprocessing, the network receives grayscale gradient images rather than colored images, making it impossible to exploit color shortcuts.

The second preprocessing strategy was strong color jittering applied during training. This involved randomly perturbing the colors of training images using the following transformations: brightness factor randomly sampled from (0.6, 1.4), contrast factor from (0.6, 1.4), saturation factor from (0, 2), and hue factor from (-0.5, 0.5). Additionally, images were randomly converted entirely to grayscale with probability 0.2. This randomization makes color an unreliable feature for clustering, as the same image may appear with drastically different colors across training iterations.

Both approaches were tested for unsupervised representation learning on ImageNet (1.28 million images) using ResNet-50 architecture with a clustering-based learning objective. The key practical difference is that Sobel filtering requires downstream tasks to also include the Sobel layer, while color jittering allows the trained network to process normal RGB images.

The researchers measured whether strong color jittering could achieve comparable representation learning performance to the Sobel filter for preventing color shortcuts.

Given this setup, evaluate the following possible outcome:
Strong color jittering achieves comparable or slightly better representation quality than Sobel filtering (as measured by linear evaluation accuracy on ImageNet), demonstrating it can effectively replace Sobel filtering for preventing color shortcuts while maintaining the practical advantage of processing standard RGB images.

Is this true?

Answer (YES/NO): YES